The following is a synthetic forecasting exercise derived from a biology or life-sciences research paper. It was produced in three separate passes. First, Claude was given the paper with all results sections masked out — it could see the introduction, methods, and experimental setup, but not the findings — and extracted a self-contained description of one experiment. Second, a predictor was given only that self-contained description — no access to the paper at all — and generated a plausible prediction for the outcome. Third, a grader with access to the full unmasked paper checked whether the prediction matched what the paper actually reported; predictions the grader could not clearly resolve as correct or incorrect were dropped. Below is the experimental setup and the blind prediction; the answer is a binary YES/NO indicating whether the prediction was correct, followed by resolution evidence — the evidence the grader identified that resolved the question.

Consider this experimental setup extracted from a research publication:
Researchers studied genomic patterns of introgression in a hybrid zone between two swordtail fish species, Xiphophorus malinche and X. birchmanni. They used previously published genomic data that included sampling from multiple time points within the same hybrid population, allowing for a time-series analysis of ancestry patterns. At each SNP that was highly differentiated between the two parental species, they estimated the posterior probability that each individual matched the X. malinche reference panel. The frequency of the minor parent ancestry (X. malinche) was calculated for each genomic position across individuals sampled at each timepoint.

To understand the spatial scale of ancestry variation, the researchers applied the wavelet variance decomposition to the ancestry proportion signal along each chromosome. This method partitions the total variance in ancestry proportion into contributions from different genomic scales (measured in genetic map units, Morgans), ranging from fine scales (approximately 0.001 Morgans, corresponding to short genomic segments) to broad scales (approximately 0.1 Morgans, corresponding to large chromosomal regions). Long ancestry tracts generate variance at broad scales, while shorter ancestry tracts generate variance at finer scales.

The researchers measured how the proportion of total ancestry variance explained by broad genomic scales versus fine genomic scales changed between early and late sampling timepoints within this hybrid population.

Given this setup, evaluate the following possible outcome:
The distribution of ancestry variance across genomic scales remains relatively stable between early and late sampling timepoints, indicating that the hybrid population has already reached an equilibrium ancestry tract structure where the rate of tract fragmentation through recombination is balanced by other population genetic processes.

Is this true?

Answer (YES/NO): NO